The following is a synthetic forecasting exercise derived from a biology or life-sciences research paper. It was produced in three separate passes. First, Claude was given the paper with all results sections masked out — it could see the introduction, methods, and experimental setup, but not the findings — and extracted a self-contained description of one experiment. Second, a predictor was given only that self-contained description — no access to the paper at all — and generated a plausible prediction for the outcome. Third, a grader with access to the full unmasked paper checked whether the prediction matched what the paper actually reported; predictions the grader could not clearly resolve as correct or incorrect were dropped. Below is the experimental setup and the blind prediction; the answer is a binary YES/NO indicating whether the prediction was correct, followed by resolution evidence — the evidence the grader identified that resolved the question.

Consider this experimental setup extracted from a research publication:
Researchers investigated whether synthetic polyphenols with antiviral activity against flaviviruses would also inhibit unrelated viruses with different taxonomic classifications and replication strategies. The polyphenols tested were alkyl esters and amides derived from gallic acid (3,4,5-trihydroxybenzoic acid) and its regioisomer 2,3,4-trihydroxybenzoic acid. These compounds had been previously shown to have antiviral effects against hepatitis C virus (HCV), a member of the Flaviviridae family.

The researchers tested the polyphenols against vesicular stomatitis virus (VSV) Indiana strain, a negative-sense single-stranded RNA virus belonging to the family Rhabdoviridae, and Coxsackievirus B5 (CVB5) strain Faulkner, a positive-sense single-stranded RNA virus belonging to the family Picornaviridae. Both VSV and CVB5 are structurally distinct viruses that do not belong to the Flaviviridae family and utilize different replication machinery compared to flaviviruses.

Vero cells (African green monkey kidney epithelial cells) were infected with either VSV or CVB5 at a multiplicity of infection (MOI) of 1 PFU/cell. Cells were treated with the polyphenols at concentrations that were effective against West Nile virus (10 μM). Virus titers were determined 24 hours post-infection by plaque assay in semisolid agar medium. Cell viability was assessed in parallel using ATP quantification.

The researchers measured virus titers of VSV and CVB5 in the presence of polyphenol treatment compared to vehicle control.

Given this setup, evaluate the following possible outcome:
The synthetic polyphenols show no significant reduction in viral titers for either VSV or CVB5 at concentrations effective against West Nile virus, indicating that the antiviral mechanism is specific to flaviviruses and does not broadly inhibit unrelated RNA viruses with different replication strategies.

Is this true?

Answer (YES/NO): NO